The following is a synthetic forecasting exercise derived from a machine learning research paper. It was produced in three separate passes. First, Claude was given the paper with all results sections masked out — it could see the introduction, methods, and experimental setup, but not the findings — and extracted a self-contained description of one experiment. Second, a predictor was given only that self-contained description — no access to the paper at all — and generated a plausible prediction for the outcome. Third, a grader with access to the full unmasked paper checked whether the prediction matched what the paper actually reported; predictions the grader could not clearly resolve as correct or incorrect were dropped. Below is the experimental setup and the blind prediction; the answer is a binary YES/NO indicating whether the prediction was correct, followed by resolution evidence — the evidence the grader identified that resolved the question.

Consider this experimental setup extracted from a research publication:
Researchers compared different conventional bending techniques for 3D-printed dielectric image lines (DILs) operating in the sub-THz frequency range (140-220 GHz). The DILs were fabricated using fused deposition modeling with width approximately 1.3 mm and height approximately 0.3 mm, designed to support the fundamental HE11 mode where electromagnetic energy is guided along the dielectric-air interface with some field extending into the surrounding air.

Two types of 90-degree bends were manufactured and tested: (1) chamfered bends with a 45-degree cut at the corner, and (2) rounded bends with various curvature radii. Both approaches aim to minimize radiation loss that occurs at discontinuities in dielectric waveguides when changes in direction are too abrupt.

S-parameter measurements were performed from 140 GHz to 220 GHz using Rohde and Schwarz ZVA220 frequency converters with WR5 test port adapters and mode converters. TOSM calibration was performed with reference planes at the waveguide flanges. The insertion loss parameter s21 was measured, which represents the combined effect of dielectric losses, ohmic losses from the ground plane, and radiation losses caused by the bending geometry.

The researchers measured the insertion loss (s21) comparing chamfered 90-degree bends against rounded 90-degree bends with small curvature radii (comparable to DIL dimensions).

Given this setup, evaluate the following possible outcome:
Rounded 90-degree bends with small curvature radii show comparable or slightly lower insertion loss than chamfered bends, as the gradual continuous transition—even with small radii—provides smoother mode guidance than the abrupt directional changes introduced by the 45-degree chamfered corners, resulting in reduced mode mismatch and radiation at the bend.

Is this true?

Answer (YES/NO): NO